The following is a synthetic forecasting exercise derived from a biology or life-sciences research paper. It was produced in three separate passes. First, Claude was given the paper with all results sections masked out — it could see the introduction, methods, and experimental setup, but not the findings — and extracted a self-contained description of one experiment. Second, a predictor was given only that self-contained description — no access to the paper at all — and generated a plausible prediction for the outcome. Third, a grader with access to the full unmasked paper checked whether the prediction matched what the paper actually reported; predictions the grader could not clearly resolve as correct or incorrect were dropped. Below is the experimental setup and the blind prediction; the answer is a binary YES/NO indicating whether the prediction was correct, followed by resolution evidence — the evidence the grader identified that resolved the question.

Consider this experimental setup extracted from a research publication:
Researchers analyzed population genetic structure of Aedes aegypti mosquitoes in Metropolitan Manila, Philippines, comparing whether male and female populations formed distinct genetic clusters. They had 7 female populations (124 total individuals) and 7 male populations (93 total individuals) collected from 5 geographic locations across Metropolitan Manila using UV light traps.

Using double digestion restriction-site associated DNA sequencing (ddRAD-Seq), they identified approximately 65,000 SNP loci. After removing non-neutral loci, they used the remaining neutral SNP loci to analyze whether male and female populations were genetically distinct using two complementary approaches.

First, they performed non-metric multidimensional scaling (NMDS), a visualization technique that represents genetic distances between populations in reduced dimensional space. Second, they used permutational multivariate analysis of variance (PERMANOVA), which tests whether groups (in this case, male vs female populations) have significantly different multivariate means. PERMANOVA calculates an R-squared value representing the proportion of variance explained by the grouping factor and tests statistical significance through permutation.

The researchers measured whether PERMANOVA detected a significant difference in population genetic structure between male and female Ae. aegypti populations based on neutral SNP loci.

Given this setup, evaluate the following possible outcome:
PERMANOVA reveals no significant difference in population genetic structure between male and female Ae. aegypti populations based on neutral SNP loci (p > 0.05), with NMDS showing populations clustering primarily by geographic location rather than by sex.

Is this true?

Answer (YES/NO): NO